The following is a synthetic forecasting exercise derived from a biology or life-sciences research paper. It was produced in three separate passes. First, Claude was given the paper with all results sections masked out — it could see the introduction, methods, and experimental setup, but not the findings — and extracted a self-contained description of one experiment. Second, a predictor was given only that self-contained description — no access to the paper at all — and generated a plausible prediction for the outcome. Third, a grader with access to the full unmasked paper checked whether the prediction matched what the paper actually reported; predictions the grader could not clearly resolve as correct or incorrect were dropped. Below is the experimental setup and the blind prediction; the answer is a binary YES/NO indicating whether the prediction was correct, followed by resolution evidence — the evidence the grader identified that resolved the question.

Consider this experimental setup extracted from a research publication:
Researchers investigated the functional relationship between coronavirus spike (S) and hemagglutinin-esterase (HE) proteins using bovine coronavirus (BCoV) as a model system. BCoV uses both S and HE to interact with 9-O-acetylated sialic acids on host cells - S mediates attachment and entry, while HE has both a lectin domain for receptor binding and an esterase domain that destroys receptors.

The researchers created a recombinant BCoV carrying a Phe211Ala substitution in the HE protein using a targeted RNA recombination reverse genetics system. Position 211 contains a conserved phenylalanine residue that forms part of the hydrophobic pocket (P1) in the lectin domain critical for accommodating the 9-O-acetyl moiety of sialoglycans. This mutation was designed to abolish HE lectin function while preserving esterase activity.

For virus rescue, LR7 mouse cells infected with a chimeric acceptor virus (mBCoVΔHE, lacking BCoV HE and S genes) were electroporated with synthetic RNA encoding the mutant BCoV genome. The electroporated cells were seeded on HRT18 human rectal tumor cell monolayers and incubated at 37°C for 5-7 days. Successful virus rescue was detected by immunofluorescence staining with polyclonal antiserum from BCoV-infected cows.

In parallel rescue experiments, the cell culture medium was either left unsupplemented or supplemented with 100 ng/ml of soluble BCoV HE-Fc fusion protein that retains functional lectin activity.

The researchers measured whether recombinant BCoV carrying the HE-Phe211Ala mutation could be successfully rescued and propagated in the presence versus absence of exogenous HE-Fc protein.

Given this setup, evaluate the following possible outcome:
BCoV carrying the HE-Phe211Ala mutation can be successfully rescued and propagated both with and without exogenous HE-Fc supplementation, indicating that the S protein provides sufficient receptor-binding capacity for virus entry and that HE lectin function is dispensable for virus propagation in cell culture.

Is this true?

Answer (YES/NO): NO